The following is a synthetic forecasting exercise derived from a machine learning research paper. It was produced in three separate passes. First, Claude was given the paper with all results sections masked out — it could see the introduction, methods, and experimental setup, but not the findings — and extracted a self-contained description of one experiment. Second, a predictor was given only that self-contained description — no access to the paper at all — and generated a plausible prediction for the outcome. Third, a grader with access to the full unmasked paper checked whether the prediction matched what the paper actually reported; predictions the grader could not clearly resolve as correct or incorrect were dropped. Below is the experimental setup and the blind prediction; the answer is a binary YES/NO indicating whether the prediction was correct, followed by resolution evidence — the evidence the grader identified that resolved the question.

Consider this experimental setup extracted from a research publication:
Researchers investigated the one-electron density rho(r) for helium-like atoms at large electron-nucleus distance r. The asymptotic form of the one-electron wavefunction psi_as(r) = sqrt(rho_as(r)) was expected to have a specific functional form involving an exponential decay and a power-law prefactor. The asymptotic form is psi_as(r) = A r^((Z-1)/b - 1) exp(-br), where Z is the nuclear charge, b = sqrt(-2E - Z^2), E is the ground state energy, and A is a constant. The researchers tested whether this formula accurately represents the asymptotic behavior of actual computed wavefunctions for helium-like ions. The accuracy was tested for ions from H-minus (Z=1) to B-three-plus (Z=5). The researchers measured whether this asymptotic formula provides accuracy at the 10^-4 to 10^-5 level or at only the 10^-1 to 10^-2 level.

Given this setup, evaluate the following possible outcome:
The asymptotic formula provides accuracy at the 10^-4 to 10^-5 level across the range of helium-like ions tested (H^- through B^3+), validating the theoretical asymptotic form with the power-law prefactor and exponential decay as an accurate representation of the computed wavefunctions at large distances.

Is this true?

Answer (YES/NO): YES